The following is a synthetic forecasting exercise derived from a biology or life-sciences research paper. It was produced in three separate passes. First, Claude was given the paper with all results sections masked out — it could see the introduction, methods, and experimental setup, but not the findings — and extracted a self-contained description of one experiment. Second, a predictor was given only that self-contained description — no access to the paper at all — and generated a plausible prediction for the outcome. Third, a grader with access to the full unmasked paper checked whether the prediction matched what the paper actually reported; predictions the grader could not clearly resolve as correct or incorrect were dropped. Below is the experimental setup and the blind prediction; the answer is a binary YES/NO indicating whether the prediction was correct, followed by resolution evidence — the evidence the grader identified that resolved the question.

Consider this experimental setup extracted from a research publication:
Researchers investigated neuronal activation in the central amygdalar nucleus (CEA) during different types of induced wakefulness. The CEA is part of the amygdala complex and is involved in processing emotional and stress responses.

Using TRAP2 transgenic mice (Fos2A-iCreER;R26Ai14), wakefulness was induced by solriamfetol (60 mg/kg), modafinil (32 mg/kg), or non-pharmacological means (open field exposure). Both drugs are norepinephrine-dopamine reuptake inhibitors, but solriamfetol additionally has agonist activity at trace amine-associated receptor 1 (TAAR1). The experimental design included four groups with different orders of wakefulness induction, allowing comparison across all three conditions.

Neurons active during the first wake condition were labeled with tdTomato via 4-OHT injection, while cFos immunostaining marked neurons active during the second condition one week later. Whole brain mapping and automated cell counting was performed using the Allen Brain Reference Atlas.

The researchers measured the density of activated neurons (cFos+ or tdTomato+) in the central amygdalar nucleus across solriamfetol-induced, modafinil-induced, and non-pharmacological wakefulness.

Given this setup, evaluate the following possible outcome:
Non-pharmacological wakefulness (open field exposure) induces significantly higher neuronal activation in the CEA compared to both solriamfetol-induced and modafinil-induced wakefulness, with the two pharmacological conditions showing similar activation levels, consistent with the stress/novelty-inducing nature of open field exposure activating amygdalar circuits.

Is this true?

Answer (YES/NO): NO